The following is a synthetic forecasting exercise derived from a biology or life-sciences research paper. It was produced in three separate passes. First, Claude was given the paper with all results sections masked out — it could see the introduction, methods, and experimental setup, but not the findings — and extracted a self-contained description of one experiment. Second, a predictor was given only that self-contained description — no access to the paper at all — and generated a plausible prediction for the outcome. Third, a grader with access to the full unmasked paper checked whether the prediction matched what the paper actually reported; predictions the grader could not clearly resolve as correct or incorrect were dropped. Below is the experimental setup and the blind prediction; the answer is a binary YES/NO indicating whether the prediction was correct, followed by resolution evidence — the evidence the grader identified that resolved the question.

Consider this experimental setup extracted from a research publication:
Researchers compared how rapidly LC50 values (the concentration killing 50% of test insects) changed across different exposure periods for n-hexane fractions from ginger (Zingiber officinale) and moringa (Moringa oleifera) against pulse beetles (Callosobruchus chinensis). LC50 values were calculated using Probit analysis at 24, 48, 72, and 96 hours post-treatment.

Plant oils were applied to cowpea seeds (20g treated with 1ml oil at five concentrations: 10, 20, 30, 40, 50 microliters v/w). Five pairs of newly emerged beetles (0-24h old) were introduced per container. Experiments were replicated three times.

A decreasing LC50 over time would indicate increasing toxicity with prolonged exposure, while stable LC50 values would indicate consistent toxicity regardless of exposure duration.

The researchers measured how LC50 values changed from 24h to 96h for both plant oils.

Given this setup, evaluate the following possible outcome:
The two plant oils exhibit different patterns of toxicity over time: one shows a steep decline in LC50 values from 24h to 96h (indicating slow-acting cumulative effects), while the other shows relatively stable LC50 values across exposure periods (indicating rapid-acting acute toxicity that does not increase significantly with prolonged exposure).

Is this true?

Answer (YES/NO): NO